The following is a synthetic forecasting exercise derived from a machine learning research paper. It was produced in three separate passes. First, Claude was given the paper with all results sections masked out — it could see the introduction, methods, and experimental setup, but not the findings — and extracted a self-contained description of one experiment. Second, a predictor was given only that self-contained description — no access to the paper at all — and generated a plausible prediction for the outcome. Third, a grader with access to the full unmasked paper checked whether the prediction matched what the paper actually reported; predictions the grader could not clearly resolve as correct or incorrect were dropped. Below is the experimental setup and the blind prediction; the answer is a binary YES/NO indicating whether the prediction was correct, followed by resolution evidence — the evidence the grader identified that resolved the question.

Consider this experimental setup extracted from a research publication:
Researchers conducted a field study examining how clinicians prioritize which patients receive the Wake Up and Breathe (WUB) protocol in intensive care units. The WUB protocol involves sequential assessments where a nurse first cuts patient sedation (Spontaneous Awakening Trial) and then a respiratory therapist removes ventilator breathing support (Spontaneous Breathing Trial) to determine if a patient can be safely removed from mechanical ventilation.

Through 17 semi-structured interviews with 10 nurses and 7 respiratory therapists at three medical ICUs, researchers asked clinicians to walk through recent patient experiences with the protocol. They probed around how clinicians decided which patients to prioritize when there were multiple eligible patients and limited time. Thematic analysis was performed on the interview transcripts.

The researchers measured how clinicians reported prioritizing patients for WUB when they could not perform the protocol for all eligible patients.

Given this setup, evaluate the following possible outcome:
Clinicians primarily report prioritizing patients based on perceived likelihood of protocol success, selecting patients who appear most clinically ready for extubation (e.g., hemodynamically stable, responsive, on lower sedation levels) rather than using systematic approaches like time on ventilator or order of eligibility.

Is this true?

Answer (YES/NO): NO